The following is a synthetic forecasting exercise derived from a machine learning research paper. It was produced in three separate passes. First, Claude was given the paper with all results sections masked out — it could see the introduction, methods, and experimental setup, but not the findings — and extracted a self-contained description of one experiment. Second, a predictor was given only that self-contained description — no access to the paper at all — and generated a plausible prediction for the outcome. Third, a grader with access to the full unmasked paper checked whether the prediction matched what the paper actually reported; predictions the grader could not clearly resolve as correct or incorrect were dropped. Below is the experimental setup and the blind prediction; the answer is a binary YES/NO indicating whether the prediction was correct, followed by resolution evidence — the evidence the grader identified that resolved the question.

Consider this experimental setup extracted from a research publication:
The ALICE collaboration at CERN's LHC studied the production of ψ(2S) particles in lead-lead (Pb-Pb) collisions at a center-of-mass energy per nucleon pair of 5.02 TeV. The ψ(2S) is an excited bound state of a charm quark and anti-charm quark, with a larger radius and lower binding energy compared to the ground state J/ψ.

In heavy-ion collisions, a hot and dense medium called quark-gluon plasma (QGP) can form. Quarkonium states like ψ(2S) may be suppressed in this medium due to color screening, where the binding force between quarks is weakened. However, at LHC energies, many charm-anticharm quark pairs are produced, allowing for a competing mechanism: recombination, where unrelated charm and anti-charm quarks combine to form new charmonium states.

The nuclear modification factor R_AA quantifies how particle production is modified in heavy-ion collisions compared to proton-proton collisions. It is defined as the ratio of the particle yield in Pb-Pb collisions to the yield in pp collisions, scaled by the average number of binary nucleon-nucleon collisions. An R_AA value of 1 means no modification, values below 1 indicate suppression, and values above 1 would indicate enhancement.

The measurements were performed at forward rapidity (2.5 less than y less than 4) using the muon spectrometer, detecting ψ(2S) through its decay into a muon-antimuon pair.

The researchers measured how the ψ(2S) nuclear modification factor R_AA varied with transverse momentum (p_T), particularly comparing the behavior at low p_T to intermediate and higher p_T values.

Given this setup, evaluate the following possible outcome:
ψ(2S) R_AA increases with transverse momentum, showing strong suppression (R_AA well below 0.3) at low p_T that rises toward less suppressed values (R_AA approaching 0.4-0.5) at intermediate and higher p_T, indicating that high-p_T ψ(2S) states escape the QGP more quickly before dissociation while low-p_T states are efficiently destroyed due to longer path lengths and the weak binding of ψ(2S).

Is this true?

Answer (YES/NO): NO